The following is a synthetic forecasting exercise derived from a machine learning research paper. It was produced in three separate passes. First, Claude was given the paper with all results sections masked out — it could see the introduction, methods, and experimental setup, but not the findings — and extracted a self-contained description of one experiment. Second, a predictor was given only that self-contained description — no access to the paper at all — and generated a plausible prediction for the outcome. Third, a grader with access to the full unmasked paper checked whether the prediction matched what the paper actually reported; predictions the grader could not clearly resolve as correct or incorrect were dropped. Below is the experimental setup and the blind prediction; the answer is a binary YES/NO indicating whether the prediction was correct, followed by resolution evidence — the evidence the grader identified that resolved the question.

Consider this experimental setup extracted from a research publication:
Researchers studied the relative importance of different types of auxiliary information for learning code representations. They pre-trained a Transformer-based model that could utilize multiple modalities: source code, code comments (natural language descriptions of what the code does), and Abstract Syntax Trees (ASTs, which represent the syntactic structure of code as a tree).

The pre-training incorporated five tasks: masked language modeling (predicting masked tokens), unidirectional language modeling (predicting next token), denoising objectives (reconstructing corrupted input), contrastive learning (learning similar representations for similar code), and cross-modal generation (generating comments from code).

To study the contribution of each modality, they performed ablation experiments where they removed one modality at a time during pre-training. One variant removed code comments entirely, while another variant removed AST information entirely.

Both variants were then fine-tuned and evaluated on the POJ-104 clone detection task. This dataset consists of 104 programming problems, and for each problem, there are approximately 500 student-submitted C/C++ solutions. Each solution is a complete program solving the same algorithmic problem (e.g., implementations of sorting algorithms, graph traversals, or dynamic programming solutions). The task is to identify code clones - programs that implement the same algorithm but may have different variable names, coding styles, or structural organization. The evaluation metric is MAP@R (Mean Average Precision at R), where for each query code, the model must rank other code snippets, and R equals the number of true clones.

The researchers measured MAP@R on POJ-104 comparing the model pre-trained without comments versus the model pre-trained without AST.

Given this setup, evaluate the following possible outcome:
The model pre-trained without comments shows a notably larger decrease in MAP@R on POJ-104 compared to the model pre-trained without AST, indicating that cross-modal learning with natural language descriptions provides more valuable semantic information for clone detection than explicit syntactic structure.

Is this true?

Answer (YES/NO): YES